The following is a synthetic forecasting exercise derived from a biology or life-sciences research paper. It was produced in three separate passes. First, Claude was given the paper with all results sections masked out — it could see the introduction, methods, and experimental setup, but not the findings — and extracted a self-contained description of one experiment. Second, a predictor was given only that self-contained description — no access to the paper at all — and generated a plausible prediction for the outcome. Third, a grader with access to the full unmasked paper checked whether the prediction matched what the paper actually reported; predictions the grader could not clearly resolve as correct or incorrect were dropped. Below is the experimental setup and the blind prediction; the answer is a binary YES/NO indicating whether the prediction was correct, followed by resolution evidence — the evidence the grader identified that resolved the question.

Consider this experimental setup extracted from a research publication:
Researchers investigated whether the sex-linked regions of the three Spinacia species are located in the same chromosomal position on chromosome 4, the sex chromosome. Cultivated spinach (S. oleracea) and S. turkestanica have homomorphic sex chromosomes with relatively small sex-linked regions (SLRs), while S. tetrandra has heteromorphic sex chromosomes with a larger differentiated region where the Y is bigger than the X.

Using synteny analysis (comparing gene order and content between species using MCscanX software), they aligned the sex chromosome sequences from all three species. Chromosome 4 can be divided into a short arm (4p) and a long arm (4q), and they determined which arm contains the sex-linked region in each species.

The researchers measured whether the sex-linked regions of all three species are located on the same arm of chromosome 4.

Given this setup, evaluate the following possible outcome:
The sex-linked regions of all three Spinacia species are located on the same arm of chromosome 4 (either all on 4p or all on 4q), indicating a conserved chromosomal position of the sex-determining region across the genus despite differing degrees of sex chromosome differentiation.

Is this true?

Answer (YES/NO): NO